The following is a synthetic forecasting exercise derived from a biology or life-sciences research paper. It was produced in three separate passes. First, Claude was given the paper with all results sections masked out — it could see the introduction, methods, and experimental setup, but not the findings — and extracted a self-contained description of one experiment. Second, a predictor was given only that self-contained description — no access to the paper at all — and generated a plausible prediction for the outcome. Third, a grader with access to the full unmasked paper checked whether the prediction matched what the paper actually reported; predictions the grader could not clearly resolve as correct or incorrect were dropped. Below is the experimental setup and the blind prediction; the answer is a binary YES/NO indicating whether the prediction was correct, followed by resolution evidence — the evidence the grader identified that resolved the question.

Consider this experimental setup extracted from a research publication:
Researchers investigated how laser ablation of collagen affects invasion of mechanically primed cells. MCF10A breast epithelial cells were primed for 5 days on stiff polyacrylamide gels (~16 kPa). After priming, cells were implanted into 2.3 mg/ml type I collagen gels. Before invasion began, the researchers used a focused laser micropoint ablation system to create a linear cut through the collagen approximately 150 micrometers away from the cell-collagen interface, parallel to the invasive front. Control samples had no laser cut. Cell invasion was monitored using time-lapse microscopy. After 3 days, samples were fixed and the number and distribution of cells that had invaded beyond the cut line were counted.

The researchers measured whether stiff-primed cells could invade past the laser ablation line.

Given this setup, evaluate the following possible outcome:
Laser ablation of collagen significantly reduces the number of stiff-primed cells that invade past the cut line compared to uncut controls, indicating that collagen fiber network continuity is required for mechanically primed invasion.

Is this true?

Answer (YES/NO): YES